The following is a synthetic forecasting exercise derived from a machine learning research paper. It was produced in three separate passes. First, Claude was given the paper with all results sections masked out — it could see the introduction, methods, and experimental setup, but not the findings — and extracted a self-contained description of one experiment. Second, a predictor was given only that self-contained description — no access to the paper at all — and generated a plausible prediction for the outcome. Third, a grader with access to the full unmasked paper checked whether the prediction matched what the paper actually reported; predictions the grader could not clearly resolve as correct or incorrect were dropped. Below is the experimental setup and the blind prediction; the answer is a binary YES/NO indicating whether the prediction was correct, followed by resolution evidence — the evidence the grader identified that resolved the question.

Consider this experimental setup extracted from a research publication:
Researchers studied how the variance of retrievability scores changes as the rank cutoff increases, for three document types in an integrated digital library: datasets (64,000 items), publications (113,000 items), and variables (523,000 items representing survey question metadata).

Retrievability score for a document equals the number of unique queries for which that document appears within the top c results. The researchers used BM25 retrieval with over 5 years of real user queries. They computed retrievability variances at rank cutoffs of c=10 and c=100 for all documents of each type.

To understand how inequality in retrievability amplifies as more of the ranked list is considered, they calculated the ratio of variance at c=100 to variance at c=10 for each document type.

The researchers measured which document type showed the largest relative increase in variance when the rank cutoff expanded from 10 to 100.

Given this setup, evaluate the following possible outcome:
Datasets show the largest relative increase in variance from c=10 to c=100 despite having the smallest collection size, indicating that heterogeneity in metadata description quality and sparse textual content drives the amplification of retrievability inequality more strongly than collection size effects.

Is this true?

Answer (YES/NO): YES